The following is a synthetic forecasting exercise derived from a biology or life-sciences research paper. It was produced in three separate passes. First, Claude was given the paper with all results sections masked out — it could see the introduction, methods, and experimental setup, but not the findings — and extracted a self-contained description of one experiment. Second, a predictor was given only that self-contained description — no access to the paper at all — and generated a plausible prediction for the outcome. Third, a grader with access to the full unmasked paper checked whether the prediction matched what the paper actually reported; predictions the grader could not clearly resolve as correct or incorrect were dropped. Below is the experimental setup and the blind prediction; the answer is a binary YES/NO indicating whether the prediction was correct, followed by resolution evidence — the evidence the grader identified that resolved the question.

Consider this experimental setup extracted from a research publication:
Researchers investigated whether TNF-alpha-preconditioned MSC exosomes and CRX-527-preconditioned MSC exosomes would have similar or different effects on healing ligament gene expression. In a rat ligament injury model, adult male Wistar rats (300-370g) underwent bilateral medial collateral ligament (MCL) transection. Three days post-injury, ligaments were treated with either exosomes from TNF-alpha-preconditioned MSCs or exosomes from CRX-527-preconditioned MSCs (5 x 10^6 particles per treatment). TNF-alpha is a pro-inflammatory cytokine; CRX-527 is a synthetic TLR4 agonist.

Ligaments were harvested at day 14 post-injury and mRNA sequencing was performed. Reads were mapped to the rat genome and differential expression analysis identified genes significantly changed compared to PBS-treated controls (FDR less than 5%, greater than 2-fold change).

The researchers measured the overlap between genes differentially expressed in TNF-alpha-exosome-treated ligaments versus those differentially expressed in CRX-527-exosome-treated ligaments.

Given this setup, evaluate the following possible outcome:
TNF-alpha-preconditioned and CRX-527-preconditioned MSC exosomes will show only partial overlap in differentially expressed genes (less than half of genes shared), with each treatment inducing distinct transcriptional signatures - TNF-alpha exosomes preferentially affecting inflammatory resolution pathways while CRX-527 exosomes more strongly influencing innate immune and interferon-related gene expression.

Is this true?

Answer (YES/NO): NO